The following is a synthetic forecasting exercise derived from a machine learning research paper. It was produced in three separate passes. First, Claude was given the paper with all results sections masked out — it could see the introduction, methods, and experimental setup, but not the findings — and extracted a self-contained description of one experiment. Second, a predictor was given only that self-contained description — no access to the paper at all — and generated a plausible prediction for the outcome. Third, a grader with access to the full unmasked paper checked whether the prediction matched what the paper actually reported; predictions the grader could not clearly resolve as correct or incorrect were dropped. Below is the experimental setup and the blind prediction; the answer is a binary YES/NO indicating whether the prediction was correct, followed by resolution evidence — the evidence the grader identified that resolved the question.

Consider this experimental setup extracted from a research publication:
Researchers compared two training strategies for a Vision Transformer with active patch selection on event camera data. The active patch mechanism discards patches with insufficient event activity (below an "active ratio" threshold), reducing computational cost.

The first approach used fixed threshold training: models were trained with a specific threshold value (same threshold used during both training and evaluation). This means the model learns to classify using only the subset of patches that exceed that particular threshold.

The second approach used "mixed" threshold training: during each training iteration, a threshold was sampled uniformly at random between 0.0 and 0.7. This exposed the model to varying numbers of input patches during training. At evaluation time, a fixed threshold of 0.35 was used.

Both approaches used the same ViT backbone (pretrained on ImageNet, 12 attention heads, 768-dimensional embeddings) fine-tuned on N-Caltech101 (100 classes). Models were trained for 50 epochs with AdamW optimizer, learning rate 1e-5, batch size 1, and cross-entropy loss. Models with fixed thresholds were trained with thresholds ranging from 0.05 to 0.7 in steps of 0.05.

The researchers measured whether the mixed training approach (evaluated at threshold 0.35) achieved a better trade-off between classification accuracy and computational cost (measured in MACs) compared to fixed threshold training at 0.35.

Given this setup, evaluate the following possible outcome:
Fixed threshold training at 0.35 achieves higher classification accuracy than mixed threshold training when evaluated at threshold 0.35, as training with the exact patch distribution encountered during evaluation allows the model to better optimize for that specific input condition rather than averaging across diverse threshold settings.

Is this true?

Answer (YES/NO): NO